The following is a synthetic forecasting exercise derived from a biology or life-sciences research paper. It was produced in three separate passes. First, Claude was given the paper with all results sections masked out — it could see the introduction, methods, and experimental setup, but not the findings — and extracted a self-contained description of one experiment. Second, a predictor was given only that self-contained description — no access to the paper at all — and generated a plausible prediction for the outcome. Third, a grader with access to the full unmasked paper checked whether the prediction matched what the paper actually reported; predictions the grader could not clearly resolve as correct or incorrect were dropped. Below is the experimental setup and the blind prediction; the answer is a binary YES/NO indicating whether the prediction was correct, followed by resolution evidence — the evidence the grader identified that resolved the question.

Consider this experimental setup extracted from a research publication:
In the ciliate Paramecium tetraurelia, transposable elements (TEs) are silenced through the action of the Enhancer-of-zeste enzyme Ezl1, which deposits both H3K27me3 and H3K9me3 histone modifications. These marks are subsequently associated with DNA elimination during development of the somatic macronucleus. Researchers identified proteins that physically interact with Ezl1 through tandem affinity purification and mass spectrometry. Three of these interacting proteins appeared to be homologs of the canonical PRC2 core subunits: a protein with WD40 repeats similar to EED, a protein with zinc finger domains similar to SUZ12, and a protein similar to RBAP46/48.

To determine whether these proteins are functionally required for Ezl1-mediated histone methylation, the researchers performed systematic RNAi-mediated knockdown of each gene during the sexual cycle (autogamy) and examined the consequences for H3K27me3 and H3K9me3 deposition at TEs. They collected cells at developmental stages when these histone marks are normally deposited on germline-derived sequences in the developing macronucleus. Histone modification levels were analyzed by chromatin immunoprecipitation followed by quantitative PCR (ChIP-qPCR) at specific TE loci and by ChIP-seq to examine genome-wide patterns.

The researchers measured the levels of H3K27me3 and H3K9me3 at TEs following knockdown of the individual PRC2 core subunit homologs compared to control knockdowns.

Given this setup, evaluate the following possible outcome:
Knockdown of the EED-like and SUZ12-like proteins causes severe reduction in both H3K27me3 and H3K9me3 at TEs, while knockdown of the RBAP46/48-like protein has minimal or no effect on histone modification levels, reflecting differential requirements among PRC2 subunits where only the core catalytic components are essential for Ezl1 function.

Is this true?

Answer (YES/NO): NO